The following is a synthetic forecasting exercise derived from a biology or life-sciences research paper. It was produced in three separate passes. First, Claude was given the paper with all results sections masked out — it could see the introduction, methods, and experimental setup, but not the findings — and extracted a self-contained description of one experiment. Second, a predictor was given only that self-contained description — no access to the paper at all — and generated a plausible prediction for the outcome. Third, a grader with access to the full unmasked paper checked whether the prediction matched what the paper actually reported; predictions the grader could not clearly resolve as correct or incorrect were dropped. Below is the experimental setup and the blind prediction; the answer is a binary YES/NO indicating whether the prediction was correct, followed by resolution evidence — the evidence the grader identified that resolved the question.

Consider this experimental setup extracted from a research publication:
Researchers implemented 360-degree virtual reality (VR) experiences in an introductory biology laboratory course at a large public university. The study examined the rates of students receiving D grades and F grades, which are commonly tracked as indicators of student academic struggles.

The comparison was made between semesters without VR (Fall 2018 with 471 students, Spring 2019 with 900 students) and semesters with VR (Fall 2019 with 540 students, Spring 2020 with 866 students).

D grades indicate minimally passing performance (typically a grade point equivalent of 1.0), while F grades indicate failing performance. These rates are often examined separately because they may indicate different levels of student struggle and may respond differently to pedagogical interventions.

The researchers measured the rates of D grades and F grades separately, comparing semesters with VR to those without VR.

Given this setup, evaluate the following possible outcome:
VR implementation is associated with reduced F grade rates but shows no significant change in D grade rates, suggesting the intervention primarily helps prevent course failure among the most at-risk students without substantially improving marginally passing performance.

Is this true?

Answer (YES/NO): NO